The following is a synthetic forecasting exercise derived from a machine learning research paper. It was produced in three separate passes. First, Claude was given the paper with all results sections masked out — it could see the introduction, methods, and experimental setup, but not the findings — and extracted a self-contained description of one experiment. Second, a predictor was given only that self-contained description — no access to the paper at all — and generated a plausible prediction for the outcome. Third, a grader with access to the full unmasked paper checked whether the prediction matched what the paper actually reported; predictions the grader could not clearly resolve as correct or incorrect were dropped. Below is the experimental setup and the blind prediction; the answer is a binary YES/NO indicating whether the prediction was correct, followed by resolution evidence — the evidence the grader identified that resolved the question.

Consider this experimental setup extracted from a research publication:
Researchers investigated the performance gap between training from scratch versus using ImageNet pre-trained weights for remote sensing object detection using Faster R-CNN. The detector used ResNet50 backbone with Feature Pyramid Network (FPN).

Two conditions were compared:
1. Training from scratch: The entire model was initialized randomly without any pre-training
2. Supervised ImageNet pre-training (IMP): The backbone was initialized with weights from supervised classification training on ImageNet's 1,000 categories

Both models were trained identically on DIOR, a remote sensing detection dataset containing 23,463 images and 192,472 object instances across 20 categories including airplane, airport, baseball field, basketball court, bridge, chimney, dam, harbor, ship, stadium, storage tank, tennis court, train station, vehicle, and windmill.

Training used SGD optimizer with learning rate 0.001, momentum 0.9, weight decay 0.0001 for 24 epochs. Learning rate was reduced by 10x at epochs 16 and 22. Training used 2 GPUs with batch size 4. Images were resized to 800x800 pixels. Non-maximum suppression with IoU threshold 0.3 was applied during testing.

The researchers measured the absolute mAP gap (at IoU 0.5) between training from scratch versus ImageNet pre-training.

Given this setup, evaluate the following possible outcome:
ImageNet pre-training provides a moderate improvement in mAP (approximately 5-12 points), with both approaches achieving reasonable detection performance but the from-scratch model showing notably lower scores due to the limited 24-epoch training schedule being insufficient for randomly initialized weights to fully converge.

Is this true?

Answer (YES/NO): NO